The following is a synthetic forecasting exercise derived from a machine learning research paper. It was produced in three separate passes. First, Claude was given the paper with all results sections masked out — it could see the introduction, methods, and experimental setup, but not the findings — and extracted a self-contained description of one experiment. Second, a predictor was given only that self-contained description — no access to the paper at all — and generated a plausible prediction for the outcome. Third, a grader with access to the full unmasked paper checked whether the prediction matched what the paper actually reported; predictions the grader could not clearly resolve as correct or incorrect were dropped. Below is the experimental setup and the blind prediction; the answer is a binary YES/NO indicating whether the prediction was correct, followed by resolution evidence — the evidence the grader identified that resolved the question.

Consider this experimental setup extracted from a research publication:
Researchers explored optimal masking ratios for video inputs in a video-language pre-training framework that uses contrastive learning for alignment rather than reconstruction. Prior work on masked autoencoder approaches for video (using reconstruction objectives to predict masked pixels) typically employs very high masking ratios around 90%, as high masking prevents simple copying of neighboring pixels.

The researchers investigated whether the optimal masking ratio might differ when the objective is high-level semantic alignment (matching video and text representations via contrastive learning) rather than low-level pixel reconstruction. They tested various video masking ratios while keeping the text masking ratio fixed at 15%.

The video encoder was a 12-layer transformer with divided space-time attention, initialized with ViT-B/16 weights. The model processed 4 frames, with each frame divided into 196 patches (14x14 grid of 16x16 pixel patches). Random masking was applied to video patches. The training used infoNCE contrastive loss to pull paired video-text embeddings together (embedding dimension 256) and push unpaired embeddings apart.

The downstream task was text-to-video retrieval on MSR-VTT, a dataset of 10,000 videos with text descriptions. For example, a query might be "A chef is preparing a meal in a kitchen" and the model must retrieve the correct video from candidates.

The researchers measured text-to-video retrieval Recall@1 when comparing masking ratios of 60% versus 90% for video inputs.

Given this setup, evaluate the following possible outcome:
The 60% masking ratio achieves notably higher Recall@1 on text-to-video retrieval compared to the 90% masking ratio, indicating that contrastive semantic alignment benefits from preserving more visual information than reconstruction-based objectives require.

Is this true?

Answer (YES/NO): YES